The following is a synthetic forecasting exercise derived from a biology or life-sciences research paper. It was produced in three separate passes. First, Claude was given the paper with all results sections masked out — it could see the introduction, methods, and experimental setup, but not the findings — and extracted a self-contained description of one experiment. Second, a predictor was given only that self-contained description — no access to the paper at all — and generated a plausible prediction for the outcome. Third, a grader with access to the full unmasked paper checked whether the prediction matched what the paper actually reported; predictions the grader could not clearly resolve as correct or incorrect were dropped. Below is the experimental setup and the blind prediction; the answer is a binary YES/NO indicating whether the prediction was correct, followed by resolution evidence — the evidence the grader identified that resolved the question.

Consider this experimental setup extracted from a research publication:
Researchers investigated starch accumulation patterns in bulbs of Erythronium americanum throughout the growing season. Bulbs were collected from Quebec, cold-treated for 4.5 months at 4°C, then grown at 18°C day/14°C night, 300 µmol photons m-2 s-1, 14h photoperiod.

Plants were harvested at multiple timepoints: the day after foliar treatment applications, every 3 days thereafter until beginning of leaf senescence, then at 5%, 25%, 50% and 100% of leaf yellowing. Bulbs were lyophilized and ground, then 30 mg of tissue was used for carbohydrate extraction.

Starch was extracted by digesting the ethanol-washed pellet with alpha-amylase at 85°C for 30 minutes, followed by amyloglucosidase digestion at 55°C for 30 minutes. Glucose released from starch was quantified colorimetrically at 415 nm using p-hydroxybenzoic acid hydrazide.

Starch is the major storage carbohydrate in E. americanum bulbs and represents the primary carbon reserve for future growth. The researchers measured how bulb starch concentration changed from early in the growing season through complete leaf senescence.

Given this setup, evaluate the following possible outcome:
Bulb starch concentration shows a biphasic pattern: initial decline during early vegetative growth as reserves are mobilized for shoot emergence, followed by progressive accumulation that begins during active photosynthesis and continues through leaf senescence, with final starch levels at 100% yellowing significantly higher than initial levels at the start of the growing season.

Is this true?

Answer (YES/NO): NO